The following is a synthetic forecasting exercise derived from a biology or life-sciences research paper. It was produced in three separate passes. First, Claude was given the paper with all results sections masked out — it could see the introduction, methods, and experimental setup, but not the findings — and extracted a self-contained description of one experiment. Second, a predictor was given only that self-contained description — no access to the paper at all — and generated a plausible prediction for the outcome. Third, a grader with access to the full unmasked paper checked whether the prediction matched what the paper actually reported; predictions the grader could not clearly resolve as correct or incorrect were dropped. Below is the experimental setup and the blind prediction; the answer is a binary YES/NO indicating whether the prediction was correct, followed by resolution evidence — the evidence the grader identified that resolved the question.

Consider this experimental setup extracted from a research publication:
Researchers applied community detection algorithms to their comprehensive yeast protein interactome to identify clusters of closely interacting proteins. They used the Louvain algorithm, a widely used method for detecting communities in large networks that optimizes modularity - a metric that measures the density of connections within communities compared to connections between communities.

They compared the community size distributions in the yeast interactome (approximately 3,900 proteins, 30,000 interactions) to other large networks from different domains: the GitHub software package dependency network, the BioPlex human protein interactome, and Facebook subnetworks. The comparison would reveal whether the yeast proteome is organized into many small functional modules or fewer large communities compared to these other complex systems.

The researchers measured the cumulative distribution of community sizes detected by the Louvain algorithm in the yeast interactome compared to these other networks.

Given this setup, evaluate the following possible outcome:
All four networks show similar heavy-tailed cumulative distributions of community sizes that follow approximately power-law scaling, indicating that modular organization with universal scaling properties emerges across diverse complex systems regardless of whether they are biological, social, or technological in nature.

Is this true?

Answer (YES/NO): NO